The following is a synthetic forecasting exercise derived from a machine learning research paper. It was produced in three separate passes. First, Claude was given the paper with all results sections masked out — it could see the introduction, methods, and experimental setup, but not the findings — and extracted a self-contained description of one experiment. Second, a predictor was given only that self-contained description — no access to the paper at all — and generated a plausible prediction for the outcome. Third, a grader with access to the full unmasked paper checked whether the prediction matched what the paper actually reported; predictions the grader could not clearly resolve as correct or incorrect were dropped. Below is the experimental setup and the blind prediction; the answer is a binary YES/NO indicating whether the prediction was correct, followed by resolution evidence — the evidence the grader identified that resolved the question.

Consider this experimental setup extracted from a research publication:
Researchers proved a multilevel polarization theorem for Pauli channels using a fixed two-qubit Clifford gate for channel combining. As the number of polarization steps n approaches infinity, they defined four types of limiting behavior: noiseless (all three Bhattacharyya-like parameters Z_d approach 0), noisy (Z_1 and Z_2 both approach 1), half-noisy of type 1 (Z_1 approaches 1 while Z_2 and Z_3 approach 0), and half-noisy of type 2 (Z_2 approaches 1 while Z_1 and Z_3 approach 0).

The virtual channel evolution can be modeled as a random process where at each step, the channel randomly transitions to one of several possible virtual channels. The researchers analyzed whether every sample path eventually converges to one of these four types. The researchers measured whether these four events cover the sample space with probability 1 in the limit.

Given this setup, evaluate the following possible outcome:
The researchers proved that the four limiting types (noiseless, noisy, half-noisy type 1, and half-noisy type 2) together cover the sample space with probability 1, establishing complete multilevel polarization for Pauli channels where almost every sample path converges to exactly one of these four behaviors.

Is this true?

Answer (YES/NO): YES